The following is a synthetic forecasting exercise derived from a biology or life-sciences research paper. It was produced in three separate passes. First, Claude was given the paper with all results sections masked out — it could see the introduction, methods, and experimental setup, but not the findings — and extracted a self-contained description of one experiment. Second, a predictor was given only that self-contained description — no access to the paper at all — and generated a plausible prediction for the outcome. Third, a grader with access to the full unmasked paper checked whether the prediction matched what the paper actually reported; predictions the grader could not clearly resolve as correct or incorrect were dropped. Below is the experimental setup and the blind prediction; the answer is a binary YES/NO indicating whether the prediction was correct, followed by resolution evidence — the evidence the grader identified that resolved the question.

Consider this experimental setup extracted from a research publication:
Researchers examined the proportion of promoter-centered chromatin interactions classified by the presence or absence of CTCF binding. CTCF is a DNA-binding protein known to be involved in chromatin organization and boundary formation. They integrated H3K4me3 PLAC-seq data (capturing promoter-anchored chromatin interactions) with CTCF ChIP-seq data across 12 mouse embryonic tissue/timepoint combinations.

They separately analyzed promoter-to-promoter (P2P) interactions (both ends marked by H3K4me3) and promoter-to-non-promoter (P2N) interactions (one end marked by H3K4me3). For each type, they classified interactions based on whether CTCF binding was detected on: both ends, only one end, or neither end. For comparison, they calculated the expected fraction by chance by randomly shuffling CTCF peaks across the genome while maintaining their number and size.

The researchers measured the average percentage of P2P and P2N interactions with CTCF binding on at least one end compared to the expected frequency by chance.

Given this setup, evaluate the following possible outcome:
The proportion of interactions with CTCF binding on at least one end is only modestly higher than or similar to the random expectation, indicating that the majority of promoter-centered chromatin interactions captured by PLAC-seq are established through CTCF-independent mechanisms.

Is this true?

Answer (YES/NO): NO